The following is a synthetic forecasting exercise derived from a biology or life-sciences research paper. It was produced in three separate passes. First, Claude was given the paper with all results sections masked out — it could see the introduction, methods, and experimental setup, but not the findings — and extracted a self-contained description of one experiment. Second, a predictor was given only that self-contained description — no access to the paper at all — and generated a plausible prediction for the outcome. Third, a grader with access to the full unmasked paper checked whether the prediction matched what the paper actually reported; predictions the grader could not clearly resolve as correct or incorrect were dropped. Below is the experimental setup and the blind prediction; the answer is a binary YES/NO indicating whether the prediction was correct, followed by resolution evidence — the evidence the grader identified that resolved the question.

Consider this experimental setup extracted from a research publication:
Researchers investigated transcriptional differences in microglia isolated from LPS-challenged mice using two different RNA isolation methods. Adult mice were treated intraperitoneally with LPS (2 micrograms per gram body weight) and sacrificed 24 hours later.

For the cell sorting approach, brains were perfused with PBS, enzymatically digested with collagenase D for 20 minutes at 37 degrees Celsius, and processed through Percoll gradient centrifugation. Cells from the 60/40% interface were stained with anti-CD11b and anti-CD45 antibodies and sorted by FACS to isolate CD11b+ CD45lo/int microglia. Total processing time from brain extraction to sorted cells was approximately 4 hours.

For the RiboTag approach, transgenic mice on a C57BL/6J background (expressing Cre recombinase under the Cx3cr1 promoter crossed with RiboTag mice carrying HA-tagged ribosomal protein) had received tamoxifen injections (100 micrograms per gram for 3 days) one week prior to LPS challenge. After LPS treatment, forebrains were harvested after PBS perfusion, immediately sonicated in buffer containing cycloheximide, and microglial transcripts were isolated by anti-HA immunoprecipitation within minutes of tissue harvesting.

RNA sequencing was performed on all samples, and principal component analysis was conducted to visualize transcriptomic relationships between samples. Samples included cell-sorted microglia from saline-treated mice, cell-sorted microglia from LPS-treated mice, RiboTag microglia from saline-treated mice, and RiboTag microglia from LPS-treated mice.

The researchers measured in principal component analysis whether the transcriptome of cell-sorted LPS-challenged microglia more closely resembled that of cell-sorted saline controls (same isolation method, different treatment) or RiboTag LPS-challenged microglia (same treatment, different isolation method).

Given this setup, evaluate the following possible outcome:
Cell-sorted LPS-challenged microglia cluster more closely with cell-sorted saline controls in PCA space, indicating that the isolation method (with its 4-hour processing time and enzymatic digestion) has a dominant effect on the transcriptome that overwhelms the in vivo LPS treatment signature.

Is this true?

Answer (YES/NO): YES